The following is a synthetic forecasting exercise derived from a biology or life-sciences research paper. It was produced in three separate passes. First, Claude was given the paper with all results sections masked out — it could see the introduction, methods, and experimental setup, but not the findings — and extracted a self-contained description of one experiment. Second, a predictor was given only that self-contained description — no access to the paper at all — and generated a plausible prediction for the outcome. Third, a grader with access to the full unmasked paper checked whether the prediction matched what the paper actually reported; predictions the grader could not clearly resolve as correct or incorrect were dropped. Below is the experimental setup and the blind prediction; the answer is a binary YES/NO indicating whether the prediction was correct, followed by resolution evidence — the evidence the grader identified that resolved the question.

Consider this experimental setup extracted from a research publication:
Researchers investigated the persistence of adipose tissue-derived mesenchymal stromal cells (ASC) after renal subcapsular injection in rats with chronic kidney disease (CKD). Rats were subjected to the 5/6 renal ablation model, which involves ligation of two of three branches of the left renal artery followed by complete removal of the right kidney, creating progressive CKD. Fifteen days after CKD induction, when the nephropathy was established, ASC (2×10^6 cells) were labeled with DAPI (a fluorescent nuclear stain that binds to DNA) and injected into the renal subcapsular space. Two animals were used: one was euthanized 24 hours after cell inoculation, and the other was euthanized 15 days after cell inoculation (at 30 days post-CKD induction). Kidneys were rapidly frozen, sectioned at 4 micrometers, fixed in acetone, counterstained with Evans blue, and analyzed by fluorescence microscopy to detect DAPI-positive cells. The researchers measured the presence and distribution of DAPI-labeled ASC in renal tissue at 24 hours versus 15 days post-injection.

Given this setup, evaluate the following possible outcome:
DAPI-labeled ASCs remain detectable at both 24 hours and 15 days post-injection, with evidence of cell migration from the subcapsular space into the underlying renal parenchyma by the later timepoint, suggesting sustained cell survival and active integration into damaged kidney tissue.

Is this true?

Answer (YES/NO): YES